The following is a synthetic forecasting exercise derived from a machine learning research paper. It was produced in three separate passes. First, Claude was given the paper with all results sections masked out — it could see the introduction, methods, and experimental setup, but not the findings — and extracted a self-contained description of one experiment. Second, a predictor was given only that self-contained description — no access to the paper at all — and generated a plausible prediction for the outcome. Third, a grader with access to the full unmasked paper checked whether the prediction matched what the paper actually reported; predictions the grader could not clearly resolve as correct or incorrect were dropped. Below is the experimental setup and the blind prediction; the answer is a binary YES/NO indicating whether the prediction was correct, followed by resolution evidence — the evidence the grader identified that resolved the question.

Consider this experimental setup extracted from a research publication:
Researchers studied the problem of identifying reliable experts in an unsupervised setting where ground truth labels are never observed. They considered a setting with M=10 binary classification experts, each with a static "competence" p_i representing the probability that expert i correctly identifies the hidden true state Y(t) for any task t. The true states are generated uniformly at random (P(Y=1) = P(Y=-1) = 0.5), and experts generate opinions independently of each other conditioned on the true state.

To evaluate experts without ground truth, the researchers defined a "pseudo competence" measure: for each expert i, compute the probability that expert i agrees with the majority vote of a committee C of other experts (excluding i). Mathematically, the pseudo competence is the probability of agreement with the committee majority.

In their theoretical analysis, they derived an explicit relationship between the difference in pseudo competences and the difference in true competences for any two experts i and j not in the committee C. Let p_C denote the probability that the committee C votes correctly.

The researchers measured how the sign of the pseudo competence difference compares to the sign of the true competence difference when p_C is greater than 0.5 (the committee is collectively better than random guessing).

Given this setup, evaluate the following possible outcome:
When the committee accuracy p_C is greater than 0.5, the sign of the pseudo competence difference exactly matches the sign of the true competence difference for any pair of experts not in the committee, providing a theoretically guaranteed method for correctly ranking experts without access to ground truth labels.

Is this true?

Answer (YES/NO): YES